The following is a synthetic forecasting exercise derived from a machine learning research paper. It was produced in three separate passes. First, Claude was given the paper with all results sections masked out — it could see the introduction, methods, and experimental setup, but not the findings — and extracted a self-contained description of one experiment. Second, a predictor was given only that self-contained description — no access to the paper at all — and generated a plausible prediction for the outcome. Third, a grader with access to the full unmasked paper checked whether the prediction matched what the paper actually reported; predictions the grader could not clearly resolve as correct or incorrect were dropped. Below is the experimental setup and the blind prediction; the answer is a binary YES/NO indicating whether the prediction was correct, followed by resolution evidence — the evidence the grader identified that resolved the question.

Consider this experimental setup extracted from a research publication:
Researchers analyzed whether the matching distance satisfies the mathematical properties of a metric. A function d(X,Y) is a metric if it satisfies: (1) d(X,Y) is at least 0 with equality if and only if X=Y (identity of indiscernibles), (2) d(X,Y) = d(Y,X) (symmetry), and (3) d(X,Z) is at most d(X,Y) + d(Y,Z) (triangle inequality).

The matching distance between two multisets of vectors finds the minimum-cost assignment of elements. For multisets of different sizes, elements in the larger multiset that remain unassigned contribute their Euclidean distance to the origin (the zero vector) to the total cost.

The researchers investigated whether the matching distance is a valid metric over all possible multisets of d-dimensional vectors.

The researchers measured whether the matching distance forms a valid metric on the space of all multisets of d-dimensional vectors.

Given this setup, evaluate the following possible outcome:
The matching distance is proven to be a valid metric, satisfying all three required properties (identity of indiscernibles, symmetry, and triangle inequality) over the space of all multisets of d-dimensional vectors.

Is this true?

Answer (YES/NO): NO